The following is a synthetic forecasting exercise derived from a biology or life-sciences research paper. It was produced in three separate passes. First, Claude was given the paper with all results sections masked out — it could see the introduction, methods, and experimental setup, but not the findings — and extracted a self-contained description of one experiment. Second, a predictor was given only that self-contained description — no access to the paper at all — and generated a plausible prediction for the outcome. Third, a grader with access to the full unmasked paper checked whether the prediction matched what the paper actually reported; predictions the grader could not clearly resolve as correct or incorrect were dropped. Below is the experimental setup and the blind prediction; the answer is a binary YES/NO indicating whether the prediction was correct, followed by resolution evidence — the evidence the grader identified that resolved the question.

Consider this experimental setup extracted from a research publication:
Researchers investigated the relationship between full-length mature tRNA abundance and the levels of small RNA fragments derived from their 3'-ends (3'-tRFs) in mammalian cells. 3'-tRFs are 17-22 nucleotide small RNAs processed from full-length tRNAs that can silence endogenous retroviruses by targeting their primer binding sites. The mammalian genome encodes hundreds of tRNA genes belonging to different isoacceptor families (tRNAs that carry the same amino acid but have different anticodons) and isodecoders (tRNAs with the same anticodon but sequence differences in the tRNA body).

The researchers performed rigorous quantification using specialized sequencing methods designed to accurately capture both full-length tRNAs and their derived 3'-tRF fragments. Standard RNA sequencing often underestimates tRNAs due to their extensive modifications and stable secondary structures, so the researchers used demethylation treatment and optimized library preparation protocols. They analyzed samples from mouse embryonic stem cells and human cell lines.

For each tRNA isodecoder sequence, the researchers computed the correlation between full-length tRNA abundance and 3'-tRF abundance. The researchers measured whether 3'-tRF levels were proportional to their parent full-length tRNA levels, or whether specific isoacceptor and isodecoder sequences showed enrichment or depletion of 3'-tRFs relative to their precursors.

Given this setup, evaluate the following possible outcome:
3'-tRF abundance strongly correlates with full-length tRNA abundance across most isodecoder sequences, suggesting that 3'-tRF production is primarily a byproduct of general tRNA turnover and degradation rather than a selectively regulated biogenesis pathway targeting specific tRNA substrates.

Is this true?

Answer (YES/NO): NO